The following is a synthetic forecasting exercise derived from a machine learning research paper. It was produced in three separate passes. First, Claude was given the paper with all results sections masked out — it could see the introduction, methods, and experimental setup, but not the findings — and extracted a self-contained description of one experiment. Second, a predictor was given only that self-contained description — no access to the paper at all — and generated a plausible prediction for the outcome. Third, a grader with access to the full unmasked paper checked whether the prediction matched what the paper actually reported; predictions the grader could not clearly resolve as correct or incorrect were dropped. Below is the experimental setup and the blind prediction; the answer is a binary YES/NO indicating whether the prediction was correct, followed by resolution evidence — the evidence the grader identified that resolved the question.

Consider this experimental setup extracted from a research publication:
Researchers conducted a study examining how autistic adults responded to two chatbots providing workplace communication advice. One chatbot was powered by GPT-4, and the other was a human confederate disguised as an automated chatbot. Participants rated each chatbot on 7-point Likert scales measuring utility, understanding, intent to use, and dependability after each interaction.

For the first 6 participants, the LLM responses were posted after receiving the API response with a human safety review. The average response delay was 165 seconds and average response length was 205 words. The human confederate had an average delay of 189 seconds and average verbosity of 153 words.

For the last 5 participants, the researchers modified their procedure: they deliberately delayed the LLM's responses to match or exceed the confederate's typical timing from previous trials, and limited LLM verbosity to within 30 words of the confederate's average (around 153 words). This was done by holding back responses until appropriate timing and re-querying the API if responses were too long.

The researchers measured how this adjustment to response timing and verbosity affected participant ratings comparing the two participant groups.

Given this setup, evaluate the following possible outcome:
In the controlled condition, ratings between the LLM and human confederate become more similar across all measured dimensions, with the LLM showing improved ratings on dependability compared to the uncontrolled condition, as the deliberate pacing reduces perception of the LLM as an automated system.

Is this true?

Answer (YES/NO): NO